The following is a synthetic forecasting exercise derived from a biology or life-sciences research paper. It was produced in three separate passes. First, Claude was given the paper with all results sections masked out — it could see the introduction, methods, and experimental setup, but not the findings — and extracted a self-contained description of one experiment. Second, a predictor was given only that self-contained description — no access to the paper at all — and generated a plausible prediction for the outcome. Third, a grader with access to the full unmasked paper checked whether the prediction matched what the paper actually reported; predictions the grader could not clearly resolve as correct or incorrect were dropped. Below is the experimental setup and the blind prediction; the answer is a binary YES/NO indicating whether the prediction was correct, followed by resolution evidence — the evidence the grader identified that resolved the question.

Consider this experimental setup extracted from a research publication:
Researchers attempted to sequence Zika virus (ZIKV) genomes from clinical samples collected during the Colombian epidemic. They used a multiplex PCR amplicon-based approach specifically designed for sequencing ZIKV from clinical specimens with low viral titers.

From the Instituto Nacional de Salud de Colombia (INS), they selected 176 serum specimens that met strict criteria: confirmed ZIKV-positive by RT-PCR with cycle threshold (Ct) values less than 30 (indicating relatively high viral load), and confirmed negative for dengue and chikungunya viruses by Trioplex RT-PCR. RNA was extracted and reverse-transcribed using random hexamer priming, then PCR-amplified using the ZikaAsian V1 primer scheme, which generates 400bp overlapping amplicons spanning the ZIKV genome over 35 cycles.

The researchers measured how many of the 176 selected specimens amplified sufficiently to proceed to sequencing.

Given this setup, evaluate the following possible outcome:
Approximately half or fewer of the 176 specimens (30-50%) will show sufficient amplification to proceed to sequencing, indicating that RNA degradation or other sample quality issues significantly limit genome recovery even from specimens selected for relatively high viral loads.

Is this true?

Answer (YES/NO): NO